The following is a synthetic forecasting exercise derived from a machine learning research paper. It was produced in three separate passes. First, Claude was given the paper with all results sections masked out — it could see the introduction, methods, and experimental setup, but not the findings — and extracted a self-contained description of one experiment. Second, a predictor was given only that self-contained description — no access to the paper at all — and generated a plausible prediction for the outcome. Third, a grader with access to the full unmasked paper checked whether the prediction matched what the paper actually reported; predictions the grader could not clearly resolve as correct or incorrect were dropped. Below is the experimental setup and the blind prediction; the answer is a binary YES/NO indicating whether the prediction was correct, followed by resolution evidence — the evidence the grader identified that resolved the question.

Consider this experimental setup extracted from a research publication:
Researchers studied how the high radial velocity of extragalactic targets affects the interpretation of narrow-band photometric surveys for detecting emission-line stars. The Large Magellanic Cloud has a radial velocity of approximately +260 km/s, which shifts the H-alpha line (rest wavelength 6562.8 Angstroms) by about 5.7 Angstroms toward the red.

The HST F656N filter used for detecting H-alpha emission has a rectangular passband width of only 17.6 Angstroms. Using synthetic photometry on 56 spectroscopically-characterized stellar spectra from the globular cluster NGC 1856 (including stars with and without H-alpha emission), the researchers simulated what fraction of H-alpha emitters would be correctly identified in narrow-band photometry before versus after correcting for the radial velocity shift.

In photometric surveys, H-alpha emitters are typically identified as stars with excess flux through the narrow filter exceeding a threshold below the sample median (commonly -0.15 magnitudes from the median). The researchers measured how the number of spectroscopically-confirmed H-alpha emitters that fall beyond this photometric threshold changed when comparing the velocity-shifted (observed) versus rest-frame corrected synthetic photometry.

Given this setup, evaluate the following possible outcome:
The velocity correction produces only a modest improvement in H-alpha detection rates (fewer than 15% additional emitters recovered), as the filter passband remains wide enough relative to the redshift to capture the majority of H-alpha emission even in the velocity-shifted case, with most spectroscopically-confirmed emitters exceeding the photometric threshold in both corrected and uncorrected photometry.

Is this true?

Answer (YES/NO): NO